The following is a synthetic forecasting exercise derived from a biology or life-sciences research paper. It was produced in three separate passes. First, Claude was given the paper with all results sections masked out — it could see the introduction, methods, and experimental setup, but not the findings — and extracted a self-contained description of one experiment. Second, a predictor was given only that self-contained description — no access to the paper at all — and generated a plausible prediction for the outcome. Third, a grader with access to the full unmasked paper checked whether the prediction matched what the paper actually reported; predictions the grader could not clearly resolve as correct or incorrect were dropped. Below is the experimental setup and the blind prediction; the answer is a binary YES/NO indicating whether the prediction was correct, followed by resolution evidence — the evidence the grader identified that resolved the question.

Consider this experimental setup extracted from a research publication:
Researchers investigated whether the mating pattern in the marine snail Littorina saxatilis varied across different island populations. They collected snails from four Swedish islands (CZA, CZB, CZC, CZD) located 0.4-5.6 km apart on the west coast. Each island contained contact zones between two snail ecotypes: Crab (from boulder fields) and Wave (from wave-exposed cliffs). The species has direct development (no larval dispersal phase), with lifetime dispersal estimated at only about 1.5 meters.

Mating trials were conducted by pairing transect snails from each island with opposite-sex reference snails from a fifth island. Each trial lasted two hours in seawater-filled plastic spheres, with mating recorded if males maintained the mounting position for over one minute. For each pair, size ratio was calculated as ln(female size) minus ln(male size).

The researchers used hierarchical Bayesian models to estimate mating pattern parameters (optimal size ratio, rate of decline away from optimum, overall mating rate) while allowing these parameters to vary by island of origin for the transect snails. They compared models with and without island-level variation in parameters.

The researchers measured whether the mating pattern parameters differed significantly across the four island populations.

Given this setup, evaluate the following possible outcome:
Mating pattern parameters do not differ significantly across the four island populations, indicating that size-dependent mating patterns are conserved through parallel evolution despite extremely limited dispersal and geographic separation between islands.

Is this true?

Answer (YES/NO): NO